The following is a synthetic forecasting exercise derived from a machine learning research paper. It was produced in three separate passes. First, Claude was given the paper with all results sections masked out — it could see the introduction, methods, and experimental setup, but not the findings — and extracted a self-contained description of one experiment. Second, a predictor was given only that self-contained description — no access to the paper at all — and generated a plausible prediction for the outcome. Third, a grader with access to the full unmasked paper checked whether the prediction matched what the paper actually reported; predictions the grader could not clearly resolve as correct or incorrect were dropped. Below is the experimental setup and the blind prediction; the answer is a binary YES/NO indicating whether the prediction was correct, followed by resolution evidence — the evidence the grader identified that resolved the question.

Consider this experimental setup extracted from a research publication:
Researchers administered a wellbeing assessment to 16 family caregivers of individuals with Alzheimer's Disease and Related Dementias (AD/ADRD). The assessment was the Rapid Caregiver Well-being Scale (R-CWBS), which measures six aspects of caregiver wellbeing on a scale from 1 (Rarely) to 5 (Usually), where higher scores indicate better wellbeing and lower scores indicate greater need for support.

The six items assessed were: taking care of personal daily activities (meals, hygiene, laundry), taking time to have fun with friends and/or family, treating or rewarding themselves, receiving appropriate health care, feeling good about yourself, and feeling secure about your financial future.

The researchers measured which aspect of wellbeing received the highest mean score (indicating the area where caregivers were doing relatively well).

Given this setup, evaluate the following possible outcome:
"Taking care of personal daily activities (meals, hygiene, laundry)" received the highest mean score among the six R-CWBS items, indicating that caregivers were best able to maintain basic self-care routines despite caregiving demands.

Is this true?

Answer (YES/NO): YES